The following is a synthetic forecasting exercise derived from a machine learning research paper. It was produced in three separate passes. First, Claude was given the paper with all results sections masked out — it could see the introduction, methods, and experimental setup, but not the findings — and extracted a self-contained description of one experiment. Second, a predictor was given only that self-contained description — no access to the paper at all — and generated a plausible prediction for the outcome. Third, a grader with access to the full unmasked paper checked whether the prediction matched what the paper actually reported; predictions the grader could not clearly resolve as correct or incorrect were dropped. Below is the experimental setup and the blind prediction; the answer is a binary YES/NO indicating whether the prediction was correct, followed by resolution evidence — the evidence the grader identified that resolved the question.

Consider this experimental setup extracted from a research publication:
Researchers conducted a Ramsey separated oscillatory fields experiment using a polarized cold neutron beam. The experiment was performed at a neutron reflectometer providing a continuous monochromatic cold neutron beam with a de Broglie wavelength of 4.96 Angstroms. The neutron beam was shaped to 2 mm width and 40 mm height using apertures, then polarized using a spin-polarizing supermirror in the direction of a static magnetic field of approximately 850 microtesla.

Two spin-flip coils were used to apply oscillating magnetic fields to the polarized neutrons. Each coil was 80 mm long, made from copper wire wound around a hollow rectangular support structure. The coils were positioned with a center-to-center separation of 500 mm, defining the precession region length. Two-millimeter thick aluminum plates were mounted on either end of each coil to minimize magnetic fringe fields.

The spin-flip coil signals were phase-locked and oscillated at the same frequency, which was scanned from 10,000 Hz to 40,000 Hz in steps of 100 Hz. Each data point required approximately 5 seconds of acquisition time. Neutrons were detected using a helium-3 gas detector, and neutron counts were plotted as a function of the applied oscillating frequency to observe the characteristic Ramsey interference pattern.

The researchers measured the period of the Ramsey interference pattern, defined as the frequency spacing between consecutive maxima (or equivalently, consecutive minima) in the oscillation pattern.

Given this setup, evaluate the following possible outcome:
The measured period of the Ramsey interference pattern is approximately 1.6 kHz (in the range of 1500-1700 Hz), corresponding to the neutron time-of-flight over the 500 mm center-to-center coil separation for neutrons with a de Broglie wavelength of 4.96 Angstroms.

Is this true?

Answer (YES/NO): YES